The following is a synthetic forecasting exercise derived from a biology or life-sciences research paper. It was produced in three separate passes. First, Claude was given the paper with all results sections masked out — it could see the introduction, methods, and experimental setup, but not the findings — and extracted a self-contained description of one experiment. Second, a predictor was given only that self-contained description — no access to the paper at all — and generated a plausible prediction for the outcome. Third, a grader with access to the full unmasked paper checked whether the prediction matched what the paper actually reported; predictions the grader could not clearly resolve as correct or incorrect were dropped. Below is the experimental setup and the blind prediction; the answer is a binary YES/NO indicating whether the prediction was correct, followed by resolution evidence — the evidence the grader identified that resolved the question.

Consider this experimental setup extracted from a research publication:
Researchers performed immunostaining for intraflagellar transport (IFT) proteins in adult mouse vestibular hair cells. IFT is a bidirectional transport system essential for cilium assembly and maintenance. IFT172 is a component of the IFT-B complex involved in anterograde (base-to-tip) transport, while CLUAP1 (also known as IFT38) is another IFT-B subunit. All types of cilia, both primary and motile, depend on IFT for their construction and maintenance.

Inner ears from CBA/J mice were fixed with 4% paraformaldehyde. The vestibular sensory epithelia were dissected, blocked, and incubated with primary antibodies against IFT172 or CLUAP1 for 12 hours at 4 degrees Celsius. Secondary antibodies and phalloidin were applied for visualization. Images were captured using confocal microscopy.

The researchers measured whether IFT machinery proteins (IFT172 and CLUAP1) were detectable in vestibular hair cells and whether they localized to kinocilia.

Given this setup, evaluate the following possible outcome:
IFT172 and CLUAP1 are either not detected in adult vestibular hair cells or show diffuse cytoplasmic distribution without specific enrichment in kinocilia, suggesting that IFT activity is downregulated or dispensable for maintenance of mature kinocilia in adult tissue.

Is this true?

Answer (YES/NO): NO